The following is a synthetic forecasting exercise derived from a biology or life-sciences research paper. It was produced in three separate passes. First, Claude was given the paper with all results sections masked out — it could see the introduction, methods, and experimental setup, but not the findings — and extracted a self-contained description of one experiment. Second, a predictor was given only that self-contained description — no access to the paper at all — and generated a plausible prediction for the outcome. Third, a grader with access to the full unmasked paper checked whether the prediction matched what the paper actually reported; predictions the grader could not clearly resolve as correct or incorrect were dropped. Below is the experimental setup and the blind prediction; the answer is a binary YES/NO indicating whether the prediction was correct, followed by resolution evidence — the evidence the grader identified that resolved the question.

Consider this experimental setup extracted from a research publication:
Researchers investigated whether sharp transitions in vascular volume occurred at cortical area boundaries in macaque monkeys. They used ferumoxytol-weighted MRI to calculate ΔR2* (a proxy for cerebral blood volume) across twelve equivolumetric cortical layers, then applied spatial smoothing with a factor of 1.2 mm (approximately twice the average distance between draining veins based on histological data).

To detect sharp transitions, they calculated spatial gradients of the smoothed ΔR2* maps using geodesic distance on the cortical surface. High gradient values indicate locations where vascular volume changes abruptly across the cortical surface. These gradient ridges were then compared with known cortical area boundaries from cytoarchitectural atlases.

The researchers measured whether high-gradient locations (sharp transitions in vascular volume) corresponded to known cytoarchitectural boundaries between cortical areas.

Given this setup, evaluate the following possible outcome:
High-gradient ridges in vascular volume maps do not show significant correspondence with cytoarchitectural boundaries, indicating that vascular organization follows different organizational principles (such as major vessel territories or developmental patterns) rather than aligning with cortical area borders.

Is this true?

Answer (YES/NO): NO